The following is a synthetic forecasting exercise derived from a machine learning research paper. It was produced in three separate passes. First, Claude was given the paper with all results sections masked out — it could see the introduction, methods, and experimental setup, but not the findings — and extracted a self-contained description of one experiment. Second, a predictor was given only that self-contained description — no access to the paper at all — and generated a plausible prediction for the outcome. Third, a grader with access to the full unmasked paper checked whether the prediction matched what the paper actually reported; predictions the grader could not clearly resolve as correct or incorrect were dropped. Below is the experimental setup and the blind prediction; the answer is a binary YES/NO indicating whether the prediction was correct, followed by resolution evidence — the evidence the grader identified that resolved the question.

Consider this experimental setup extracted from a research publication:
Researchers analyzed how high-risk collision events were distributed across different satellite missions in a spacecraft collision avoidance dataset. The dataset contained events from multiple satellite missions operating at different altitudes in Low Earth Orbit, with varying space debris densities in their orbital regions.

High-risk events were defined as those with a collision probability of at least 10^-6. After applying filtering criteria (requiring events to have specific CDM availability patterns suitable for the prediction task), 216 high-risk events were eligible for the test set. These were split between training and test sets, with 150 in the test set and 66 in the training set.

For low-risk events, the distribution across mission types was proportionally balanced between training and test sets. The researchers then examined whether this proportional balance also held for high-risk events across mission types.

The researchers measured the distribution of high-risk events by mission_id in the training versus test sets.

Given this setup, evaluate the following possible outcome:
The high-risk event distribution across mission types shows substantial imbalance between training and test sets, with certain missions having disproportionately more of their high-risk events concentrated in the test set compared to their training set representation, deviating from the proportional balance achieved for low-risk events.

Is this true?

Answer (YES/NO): YES